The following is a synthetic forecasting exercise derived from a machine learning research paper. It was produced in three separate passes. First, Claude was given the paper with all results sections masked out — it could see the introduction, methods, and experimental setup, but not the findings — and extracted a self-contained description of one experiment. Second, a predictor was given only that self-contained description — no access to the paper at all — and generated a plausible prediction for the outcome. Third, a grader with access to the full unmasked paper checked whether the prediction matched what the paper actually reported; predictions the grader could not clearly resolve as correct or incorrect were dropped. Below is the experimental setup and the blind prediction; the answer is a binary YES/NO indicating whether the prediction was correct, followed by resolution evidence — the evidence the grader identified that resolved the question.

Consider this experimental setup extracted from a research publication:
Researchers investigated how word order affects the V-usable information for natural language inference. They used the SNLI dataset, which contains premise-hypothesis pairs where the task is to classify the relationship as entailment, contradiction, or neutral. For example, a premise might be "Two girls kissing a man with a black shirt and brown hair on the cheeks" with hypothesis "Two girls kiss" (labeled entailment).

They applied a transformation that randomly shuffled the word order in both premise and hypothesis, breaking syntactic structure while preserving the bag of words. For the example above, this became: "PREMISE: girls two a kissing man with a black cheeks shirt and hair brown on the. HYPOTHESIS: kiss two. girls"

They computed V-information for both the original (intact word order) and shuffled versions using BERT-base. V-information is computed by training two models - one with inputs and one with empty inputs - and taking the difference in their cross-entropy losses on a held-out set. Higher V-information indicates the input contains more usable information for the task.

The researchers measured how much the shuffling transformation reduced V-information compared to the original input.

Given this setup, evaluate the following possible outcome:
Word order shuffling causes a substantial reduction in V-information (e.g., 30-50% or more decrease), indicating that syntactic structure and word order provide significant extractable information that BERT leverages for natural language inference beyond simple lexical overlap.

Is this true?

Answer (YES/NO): NO